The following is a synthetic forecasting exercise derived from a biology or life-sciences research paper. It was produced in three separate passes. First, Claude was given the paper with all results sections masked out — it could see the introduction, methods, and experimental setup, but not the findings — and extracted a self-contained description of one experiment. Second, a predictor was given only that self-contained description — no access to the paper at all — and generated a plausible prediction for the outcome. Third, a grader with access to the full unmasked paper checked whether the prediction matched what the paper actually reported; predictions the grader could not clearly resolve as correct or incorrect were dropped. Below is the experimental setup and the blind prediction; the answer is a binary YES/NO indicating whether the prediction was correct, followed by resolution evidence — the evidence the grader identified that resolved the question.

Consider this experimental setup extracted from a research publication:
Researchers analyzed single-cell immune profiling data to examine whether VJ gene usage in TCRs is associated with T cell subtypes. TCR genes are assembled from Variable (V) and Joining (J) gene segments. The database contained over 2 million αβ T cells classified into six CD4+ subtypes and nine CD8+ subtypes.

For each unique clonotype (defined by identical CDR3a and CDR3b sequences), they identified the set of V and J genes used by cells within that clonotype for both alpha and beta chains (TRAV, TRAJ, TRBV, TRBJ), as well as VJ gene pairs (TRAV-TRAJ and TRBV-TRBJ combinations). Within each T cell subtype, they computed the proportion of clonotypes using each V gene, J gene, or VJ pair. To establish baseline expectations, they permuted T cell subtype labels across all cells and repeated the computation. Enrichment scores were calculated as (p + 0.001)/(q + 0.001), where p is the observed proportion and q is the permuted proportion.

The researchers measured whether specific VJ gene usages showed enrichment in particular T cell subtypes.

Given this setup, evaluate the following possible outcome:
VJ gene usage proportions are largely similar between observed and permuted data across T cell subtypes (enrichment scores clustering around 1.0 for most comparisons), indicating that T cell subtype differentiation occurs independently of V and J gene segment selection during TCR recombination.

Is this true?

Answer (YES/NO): NO